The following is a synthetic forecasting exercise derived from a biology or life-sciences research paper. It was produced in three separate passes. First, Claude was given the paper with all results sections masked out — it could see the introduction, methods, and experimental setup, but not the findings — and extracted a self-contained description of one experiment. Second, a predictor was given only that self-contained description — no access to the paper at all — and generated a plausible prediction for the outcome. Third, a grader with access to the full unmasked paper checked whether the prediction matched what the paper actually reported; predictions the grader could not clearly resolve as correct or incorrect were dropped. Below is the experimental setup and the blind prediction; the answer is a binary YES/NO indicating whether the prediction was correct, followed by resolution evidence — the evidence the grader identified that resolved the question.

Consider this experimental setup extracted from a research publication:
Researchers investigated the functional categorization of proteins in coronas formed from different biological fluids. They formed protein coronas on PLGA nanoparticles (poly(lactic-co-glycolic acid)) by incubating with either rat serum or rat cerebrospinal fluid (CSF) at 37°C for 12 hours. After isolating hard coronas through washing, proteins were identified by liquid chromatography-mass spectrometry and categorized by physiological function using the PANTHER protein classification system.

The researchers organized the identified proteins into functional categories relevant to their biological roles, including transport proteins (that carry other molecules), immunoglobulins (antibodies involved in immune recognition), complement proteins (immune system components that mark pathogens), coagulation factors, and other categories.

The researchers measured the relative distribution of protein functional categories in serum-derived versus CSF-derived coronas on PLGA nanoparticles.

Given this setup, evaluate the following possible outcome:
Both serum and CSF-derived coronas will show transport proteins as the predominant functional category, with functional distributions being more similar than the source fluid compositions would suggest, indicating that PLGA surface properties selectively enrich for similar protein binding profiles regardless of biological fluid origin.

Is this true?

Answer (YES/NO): NO